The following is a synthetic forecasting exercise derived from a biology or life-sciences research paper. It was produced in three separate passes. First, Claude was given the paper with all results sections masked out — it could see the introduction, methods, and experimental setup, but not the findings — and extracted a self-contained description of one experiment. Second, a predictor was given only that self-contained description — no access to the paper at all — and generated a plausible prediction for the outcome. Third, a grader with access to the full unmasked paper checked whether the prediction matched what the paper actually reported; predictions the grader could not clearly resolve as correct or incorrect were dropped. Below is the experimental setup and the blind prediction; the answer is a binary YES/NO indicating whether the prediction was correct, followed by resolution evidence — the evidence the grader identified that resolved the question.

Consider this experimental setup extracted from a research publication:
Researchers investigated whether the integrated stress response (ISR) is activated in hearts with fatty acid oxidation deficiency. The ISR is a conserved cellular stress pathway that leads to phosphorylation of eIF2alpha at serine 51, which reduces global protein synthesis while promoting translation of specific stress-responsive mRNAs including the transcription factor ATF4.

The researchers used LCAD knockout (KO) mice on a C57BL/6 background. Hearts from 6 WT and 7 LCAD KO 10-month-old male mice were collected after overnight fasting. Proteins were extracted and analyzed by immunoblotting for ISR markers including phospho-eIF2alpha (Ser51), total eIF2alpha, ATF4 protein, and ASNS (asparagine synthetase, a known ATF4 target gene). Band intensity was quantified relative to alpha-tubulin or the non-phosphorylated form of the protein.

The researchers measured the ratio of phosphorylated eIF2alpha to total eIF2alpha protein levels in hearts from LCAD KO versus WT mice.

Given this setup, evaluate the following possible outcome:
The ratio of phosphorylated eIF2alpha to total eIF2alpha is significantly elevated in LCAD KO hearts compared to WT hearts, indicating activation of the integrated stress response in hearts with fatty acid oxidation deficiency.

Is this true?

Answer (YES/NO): YES